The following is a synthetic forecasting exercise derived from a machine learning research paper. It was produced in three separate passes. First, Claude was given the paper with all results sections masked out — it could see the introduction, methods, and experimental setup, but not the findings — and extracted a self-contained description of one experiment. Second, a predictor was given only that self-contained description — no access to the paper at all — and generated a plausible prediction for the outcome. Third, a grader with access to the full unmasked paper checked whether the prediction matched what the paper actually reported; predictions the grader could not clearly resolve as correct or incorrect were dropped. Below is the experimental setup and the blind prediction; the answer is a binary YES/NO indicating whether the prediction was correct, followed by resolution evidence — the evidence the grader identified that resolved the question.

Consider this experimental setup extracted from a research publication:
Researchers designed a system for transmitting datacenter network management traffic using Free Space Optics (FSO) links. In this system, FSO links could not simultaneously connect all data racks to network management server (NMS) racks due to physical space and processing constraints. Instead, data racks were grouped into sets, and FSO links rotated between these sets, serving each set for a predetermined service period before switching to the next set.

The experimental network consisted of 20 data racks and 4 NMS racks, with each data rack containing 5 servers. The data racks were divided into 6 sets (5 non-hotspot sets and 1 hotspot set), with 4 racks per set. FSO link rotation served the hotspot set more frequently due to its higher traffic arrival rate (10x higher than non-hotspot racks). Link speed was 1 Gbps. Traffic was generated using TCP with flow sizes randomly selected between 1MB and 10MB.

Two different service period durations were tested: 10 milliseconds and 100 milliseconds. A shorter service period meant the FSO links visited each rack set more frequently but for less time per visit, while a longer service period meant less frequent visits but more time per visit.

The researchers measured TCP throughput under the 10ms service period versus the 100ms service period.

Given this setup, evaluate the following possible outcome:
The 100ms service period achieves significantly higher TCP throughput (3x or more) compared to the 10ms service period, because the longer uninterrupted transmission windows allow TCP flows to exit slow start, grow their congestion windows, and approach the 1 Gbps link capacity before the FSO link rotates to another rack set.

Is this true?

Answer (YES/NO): NO